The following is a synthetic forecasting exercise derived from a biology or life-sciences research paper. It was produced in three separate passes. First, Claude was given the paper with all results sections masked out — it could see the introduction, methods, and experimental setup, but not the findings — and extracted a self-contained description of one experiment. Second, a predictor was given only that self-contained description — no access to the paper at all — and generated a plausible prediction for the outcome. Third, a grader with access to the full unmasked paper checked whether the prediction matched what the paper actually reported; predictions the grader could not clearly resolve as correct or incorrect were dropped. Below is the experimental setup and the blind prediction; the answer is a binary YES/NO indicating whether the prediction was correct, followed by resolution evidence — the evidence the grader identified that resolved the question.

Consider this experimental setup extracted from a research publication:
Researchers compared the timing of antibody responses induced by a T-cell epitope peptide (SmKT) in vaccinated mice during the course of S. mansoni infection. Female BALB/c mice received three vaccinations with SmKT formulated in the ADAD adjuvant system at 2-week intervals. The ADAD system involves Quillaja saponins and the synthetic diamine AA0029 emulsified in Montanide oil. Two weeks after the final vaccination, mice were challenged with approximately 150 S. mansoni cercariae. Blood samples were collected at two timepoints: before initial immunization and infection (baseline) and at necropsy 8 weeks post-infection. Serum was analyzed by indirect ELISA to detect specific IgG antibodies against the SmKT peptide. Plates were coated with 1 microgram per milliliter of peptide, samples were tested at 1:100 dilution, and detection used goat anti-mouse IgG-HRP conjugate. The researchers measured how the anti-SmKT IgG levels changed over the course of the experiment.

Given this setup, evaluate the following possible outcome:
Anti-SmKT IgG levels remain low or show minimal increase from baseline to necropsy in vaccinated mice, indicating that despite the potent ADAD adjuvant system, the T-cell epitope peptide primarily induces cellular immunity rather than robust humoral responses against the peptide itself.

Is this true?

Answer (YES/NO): NO